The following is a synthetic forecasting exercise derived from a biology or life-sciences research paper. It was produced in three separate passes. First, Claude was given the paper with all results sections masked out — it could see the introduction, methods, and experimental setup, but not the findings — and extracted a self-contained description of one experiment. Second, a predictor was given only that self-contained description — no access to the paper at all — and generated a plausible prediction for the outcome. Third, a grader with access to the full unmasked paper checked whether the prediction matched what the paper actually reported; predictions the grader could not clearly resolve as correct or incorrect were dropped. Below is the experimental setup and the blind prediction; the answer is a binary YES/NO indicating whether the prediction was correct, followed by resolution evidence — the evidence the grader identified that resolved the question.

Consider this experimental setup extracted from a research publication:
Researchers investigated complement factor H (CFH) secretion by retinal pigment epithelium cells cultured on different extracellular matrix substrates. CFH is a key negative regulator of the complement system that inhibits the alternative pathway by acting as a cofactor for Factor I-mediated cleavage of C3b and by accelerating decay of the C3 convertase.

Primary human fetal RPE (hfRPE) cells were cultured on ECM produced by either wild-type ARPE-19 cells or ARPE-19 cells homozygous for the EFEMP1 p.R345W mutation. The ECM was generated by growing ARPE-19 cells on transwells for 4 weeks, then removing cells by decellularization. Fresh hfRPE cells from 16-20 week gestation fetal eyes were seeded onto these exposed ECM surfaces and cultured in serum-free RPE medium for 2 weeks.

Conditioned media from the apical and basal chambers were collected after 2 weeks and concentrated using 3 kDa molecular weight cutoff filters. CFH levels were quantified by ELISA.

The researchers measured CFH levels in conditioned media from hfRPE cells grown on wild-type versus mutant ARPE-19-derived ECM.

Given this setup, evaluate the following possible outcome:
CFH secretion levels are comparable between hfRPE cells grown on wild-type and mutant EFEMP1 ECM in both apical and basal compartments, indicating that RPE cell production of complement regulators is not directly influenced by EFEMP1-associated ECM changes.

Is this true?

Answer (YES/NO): NO